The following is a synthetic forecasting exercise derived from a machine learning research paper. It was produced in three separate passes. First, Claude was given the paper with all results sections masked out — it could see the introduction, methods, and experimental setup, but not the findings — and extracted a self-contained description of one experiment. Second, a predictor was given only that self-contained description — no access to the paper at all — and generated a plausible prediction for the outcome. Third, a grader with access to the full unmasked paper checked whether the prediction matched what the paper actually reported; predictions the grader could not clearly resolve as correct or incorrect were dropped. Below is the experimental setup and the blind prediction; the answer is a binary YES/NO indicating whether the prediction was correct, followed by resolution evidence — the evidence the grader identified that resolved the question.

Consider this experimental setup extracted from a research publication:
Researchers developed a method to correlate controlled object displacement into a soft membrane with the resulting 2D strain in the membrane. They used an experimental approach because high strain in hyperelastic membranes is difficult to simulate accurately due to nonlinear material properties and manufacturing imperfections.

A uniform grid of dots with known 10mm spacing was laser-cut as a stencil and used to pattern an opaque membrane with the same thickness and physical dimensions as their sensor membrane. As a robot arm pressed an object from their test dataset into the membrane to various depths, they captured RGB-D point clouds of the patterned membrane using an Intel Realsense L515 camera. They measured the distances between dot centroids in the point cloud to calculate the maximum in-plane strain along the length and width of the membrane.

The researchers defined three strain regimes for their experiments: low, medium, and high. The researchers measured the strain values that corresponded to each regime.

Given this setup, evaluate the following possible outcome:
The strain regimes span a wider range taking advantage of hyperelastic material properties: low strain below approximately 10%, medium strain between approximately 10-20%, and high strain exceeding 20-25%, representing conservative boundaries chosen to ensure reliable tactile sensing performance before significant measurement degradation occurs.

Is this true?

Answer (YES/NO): NO